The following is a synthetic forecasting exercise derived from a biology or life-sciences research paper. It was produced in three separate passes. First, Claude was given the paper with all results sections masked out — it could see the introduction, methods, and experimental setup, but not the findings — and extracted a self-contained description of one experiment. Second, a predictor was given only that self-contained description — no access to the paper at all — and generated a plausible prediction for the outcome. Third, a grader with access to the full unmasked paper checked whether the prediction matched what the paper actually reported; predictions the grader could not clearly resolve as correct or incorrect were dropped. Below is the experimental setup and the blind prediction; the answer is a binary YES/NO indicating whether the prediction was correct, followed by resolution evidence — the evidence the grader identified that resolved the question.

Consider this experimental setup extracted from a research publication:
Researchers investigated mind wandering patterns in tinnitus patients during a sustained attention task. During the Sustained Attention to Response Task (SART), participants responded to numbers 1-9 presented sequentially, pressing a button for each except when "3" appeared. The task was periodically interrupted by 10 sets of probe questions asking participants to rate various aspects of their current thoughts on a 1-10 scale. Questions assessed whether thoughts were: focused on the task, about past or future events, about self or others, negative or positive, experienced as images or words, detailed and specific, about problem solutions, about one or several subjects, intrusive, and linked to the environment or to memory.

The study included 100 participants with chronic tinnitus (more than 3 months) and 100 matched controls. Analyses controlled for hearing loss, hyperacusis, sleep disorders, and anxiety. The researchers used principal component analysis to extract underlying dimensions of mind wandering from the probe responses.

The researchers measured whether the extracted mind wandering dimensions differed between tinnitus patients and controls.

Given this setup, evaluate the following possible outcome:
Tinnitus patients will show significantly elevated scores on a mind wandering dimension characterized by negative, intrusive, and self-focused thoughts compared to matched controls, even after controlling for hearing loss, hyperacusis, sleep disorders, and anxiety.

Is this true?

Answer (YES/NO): NO